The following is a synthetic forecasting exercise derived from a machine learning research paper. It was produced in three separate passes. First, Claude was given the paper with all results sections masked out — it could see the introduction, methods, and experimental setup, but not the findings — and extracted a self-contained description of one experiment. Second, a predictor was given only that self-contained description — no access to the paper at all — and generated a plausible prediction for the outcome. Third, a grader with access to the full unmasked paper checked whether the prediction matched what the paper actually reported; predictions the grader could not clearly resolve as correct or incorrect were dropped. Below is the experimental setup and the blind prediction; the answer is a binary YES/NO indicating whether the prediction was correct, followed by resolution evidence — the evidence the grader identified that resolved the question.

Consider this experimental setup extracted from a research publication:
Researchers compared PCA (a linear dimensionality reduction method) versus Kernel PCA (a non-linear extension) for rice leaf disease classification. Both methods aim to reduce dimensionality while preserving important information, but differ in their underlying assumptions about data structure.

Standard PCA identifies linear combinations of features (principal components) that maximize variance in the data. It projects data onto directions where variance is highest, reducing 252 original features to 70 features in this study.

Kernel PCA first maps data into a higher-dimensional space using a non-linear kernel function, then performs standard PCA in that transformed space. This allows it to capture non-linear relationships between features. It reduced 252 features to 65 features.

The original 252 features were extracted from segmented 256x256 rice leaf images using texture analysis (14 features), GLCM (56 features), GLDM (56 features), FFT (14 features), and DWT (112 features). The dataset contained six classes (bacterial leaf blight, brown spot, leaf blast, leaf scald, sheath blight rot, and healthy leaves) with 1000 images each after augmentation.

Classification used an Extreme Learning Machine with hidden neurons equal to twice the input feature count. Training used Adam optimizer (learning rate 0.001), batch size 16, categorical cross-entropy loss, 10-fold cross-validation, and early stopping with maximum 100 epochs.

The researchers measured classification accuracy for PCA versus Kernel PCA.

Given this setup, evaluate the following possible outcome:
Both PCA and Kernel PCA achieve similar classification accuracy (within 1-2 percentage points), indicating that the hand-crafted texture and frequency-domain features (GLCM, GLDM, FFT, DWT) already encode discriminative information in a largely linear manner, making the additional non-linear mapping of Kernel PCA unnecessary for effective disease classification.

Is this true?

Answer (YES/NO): NO